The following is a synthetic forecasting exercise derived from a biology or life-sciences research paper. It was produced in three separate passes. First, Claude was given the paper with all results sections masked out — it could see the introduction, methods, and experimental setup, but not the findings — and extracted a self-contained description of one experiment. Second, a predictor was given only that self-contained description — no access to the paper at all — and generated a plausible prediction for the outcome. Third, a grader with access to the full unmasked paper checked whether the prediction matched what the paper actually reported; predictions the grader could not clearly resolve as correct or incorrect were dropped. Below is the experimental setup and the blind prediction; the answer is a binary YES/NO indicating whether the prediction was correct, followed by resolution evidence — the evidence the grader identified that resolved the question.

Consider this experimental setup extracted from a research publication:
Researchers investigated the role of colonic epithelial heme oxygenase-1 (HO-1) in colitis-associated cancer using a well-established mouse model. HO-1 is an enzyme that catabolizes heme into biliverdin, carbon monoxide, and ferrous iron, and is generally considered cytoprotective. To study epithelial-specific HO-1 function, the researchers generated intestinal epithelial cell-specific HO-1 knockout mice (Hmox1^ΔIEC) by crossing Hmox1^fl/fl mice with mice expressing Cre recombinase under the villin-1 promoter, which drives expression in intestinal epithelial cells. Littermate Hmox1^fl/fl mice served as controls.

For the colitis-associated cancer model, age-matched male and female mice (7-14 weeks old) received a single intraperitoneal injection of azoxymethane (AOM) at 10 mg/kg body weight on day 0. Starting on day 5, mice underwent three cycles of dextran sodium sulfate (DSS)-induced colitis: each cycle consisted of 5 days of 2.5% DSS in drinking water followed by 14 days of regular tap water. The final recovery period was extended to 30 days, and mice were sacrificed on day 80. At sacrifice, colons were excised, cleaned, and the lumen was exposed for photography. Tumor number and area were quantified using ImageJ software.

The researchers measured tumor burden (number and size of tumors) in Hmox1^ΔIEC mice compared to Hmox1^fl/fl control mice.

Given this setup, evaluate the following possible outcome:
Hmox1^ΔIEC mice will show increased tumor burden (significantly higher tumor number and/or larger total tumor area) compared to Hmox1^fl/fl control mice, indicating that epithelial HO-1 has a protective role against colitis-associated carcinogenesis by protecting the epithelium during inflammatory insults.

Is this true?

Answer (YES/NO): NO